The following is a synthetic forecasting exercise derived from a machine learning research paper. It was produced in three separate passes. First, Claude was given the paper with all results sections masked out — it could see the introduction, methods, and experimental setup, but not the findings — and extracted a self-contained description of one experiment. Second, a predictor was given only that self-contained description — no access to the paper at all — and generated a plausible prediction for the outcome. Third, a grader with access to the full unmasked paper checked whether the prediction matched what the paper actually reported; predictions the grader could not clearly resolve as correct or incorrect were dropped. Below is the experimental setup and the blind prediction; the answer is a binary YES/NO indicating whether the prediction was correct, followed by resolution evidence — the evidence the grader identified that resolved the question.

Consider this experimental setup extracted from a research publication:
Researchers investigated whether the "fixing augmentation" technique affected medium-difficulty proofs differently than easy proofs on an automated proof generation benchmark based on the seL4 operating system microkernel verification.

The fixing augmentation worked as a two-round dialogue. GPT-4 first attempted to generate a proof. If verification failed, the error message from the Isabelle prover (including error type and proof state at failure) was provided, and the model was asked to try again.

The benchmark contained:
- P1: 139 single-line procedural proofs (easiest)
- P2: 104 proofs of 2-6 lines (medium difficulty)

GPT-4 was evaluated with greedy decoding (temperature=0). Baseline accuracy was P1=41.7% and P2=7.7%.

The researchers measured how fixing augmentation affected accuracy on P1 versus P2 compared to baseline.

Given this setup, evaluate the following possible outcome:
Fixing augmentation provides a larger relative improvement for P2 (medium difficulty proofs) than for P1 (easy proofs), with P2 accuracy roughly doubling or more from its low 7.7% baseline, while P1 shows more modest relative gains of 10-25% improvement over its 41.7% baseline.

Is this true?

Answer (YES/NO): NO